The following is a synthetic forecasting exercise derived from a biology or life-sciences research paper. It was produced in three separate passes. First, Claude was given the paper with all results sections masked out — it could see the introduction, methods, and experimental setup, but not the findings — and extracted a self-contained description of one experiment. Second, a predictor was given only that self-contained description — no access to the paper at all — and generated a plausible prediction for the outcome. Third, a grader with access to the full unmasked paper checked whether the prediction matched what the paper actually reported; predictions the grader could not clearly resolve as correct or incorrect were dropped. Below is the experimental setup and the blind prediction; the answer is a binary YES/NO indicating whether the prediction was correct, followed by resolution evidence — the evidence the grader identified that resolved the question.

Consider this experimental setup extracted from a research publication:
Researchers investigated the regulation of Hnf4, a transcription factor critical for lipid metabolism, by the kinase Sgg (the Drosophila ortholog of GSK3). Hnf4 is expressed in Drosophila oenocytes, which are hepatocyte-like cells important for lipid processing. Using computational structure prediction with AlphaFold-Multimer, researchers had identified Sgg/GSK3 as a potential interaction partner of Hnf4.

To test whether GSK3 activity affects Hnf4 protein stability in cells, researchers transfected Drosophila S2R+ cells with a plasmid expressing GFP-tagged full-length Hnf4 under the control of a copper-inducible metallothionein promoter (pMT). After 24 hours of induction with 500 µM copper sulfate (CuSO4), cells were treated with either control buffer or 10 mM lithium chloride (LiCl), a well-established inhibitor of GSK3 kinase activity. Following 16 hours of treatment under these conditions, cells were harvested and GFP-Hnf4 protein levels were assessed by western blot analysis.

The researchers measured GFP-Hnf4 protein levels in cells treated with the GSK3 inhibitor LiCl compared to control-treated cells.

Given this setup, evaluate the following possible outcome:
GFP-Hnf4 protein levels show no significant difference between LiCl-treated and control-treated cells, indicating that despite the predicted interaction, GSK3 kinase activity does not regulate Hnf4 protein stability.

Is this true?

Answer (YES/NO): NO